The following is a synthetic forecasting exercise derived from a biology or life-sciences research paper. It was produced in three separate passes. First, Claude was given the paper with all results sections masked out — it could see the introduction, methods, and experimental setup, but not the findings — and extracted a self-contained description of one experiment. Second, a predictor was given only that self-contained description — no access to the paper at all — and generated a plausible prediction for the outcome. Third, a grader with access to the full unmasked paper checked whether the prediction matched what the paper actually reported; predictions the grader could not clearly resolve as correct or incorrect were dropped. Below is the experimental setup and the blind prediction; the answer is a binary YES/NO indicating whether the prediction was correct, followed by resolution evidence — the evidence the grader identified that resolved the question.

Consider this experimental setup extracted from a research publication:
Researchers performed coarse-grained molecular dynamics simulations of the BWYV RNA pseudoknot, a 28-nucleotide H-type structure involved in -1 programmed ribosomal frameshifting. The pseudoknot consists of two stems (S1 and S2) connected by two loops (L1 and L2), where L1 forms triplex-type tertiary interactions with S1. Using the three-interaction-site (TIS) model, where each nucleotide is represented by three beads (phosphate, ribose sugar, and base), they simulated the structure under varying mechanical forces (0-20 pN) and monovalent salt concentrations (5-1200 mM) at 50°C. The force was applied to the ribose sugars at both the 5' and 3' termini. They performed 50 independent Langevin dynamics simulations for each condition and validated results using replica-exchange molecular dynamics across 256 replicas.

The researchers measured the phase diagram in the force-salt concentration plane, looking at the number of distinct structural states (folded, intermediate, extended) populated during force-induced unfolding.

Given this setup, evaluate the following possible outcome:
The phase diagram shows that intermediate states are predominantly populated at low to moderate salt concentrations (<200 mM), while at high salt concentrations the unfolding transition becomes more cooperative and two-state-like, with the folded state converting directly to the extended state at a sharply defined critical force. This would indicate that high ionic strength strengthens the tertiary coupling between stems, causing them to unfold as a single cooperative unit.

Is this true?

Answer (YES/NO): NO